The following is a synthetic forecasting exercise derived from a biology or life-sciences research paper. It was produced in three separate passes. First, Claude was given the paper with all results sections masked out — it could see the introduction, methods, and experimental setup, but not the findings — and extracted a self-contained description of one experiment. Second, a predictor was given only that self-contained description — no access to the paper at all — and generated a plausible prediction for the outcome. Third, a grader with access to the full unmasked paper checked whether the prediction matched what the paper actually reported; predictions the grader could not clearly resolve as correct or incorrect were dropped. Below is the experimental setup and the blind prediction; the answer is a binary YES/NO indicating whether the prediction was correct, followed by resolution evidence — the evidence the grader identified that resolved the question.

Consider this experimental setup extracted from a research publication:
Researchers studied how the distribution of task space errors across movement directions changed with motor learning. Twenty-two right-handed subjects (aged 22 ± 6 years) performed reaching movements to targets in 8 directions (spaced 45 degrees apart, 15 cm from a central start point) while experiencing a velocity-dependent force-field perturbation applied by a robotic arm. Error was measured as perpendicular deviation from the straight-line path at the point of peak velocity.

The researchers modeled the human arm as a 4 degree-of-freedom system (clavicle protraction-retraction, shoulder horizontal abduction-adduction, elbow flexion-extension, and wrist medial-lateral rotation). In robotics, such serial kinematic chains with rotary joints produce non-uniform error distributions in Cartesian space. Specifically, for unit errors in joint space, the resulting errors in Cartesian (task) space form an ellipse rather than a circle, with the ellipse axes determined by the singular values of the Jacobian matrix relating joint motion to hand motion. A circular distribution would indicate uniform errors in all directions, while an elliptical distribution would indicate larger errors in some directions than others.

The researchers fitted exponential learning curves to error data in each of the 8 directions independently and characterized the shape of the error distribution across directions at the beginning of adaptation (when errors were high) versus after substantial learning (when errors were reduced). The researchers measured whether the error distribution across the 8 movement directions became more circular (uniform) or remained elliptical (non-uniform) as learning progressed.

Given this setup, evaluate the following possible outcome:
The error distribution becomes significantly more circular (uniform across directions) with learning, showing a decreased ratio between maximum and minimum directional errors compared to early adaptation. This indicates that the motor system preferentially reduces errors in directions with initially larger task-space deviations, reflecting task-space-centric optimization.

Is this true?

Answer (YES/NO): YES